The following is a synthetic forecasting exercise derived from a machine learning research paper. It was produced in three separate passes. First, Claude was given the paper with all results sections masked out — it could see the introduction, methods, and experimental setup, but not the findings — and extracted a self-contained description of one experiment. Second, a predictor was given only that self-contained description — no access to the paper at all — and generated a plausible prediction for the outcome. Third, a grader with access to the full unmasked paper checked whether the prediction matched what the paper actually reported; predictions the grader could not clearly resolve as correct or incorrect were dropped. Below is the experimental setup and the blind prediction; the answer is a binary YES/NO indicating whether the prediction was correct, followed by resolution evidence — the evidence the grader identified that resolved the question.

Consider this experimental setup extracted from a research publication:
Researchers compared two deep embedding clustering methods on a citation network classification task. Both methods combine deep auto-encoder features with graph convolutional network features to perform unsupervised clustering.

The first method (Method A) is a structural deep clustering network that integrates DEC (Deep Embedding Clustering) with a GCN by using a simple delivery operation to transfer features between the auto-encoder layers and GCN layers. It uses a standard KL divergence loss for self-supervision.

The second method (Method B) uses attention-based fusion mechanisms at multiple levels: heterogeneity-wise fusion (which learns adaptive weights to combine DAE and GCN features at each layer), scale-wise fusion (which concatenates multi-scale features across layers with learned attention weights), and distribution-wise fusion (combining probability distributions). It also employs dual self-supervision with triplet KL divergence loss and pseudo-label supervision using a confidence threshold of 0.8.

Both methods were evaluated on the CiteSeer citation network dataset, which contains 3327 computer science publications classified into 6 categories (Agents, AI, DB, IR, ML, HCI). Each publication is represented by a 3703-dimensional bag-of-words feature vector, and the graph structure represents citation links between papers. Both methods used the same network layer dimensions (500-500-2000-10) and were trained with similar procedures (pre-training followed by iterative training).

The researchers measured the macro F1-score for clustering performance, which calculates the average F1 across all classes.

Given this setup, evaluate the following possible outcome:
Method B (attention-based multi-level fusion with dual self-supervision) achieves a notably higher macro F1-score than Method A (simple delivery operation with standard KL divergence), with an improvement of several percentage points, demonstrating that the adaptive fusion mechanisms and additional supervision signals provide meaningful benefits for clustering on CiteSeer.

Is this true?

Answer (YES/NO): NO